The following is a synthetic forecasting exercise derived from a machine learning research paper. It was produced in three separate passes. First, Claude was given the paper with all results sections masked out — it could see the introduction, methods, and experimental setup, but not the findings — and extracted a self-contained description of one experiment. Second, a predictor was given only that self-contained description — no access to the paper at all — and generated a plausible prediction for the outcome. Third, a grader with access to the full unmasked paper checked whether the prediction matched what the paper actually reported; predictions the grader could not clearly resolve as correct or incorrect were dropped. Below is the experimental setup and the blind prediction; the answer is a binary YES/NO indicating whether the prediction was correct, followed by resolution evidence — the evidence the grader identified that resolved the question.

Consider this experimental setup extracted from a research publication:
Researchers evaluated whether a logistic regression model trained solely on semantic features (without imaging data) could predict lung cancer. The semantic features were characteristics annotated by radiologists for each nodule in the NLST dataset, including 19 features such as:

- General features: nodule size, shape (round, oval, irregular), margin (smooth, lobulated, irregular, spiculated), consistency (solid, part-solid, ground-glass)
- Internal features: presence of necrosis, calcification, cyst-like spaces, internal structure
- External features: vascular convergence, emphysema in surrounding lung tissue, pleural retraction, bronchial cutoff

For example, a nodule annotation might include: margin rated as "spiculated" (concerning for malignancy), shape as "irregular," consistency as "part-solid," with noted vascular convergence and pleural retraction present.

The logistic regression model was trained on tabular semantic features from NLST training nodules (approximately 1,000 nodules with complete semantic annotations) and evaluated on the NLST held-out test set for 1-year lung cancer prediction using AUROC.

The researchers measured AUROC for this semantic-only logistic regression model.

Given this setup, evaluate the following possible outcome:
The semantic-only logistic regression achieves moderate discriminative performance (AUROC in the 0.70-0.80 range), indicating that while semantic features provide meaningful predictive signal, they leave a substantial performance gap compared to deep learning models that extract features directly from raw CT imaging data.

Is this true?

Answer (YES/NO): NO